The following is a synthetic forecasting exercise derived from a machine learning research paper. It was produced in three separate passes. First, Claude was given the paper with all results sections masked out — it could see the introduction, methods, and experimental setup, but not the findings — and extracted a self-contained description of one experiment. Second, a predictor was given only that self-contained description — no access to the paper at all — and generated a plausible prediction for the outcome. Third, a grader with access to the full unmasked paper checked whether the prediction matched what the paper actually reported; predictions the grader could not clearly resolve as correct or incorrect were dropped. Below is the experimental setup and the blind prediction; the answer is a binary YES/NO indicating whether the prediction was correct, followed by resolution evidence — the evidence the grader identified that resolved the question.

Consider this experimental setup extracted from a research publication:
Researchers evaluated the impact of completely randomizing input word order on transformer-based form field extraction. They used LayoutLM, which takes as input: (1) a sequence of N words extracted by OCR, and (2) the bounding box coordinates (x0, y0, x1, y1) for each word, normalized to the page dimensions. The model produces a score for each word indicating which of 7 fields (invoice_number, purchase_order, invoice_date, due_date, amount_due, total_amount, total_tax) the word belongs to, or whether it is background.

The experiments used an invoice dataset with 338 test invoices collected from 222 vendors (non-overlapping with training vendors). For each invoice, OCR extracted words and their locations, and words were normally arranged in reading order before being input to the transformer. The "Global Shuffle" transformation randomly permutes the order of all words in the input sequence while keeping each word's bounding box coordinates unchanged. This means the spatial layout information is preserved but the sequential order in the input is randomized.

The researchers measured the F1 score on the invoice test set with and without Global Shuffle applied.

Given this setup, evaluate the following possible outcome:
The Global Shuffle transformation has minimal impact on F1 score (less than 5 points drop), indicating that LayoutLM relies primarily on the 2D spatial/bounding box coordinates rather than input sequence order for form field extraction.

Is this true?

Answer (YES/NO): NO